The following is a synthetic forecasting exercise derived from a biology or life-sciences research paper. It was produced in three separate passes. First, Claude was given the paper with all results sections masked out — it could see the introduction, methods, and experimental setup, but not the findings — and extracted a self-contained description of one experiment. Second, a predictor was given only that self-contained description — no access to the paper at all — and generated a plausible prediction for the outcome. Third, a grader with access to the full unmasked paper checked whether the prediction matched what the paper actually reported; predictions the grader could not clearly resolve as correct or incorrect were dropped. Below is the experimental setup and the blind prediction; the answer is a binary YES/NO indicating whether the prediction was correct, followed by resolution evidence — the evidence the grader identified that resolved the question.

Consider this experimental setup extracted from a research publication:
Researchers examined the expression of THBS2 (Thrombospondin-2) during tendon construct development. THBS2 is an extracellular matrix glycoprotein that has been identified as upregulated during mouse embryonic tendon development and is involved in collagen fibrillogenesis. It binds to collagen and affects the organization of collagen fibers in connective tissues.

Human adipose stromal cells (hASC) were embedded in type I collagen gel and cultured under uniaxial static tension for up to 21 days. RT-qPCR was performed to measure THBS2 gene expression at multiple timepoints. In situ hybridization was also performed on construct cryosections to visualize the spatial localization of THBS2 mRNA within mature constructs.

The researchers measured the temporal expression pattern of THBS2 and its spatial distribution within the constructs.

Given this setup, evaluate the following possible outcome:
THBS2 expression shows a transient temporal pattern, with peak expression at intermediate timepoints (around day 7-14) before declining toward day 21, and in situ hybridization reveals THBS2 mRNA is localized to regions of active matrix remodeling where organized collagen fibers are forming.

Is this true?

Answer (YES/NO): NO